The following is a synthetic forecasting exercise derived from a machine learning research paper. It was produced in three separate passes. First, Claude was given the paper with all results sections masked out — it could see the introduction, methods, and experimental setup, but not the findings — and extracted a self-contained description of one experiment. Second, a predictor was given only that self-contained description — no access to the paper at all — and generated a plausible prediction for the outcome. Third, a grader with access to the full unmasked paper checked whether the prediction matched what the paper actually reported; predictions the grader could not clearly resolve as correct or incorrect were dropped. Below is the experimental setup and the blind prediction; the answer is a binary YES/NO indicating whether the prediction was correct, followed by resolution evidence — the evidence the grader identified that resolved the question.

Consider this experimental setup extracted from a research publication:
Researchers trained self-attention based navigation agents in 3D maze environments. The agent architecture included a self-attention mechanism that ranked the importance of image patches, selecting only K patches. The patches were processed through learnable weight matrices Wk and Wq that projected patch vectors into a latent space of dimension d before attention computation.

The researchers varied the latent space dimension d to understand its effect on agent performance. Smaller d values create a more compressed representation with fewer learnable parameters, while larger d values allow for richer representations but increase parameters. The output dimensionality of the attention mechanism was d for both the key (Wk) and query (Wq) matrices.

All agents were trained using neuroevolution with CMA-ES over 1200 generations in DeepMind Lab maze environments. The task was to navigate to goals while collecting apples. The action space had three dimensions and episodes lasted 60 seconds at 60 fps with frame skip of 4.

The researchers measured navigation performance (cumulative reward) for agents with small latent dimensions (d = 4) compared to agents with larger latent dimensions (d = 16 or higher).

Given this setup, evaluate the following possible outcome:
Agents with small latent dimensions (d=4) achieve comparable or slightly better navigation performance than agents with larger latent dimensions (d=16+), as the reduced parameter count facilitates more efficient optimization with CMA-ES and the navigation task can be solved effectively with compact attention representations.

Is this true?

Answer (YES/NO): YES